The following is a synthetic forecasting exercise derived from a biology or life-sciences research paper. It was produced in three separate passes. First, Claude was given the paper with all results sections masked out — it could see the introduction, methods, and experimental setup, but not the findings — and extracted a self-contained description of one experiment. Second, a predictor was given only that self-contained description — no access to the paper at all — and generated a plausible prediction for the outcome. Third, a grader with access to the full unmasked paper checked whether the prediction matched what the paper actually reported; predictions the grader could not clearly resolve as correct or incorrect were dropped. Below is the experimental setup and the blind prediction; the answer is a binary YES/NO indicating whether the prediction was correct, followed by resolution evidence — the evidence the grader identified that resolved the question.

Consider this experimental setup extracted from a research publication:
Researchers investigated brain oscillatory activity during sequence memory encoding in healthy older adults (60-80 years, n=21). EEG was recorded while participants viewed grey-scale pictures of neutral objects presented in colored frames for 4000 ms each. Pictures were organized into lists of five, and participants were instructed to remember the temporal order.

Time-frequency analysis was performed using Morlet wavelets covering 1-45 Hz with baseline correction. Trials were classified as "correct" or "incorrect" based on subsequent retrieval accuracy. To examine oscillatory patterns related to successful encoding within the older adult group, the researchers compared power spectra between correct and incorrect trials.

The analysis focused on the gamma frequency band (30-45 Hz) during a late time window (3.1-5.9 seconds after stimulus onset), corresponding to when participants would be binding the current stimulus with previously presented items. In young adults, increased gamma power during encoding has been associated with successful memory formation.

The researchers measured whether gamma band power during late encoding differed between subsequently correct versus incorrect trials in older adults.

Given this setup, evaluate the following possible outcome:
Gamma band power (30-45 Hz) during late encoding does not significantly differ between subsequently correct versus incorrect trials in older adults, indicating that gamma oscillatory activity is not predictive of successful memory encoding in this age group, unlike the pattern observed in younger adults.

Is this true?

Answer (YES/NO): YES